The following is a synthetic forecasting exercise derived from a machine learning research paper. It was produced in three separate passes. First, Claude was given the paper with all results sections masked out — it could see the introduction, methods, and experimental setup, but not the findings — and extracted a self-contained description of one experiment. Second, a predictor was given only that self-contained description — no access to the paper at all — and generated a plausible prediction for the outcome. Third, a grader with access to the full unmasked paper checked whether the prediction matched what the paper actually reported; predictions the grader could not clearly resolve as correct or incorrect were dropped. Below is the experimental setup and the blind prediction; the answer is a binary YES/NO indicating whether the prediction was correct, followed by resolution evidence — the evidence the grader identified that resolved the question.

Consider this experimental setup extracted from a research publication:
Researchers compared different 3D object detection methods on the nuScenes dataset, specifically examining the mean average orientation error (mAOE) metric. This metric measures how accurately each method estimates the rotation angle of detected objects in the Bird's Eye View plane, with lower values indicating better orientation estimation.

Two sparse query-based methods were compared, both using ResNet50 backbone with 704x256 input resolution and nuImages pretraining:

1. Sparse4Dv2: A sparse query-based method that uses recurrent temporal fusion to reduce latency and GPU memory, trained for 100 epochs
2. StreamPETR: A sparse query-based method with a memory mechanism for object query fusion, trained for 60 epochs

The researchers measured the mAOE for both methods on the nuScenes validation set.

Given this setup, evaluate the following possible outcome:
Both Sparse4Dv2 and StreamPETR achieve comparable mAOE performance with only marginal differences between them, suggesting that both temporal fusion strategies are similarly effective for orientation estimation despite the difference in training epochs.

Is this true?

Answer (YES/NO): NO